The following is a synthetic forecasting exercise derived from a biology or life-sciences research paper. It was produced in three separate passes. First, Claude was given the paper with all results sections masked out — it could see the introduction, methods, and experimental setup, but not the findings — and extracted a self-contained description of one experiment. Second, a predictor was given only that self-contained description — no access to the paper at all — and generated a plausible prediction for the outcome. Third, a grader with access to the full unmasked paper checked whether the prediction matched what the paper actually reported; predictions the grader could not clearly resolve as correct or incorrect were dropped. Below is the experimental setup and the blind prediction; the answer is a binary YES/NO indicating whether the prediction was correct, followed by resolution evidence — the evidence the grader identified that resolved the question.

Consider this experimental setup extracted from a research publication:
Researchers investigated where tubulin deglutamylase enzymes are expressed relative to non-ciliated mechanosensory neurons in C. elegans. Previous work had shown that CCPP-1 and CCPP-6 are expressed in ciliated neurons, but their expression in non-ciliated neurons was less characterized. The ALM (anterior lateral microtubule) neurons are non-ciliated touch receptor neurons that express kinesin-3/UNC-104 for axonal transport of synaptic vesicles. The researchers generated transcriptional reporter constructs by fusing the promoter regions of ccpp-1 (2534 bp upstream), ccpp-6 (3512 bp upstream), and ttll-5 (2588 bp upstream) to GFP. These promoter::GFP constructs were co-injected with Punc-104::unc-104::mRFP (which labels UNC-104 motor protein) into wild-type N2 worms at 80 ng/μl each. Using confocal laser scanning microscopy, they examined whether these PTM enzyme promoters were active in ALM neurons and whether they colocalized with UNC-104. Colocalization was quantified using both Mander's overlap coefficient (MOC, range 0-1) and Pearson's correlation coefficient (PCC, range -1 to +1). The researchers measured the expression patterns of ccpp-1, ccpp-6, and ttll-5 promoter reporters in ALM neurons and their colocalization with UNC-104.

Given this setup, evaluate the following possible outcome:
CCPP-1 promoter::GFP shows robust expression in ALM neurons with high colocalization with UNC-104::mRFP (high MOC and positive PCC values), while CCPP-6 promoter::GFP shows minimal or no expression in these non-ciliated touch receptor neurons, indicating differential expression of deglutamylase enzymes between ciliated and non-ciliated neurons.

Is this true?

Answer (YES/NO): NO